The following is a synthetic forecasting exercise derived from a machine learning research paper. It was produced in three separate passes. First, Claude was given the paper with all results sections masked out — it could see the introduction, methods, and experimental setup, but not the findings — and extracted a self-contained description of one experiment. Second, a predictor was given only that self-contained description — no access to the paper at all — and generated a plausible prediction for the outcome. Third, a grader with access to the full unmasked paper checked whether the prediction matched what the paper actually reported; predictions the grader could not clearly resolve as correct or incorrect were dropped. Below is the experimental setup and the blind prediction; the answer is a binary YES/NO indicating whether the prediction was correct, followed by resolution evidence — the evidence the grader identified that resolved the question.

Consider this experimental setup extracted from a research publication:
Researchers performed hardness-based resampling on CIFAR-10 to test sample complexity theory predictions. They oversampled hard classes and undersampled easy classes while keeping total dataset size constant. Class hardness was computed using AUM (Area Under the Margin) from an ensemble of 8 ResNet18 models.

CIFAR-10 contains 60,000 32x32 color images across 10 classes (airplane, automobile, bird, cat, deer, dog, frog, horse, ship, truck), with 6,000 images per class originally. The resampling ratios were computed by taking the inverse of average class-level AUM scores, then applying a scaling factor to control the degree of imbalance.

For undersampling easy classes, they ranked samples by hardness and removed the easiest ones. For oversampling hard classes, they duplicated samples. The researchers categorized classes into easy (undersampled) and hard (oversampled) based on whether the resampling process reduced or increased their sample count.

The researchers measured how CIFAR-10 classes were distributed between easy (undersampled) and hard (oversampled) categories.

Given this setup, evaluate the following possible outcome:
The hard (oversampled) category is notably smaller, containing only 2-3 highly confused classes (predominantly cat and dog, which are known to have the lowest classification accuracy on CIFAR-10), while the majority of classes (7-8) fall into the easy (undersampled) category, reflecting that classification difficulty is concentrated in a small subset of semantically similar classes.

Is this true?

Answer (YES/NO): NO